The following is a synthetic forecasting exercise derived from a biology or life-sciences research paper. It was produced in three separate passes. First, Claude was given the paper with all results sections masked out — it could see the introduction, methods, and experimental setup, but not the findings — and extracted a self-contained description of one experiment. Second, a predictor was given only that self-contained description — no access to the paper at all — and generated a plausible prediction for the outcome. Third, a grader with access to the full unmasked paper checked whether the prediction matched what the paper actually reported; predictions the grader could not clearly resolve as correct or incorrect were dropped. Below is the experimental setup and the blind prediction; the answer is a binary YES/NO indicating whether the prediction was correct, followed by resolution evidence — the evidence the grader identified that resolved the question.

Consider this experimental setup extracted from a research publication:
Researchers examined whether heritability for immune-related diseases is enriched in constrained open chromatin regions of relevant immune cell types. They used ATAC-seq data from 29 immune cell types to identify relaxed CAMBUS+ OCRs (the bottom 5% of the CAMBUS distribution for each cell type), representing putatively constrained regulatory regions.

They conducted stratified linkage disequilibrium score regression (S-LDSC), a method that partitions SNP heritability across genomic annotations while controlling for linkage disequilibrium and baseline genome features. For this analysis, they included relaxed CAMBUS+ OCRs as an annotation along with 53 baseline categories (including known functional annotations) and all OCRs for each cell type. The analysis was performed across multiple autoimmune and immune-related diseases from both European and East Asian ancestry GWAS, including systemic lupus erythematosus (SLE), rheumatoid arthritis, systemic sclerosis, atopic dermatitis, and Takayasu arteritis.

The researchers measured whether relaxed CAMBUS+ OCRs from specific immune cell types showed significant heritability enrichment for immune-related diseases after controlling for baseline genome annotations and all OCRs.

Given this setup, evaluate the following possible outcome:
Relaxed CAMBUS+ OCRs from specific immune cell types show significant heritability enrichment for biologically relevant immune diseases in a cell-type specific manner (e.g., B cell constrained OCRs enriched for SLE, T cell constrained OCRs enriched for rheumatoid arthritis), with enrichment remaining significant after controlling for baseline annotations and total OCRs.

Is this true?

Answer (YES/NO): YES